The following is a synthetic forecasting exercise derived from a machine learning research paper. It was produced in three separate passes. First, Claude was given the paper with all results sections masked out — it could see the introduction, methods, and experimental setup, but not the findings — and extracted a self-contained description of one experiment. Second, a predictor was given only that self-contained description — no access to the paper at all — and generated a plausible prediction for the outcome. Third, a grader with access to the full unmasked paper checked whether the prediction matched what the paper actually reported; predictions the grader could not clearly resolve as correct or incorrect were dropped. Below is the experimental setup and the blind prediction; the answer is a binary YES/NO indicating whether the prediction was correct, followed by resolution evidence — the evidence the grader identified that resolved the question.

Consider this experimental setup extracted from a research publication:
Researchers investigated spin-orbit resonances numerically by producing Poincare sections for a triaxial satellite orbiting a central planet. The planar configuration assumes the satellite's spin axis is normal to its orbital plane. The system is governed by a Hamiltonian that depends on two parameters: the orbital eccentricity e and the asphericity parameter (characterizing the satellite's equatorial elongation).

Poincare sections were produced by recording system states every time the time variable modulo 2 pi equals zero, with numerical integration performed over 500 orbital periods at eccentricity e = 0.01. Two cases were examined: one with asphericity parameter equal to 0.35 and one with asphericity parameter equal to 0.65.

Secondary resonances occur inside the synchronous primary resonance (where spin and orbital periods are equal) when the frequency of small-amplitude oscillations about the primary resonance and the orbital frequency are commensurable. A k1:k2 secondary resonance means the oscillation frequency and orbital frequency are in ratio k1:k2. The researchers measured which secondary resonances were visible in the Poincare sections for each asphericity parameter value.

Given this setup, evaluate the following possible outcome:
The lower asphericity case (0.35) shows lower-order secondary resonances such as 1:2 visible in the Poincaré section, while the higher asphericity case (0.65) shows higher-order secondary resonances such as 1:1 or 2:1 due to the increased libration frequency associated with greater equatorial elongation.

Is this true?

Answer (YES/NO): NO